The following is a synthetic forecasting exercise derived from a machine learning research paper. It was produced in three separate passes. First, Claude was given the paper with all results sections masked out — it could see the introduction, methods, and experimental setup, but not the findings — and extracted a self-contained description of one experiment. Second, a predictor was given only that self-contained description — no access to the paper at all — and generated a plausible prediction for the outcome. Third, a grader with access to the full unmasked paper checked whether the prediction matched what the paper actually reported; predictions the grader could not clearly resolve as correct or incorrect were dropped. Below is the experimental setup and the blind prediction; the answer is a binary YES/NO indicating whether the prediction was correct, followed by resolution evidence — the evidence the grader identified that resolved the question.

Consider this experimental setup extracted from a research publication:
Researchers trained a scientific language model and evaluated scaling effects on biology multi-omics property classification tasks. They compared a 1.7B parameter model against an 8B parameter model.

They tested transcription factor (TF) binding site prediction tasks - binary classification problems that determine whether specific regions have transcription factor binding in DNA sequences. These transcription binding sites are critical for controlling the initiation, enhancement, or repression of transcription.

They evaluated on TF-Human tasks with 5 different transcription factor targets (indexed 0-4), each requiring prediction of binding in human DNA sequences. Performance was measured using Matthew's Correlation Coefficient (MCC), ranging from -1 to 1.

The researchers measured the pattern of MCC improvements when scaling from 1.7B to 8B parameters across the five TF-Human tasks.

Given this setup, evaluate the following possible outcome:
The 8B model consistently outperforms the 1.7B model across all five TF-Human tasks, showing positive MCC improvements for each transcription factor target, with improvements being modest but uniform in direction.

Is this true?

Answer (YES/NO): NO